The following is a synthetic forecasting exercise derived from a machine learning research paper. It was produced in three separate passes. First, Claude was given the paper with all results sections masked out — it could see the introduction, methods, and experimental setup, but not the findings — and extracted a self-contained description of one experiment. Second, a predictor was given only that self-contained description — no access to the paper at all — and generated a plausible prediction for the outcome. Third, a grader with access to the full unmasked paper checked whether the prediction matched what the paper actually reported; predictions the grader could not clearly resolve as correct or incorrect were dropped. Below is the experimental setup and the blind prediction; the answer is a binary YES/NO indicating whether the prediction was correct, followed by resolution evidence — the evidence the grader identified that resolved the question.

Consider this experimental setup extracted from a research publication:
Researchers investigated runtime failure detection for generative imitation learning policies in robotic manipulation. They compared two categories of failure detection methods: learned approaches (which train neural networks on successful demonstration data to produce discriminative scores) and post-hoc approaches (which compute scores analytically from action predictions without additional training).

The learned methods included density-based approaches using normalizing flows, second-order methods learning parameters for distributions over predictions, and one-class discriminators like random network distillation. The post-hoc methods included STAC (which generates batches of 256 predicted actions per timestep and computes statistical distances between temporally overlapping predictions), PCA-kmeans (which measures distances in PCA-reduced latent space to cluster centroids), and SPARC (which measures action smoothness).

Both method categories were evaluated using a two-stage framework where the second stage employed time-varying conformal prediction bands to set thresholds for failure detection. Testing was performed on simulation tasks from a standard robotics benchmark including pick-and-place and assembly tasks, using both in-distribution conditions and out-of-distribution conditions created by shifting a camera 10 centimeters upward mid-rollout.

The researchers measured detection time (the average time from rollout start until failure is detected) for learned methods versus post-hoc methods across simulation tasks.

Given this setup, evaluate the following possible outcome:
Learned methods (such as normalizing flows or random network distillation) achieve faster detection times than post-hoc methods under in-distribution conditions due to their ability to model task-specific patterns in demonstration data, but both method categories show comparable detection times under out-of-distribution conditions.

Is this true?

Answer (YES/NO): NO